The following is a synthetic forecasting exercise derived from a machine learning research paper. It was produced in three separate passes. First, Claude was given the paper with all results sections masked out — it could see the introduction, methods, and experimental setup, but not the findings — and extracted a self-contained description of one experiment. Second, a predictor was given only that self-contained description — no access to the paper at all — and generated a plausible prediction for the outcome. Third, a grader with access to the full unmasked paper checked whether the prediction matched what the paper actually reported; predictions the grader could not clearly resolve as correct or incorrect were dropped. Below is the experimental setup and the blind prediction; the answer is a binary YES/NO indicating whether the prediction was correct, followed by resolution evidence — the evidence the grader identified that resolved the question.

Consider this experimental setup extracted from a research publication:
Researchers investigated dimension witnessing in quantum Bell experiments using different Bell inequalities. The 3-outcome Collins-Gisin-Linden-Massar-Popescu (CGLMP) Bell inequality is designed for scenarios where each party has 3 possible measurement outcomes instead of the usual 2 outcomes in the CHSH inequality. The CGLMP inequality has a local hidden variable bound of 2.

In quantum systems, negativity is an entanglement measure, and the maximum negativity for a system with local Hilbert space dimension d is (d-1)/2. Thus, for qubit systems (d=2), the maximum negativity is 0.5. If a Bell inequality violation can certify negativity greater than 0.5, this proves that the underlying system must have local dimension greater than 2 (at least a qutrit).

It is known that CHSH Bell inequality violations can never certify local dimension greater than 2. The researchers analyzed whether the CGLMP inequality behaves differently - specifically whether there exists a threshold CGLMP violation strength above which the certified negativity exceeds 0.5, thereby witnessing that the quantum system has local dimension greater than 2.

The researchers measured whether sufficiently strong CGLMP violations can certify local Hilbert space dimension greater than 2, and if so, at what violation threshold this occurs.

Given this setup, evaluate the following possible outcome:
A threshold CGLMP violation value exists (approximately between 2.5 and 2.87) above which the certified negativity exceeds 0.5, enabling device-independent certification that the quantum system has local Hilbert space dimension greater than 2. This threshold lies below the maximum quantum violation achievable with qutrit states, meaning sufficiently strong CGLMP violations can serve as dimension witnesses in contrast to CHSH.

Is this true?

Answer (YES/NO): YES